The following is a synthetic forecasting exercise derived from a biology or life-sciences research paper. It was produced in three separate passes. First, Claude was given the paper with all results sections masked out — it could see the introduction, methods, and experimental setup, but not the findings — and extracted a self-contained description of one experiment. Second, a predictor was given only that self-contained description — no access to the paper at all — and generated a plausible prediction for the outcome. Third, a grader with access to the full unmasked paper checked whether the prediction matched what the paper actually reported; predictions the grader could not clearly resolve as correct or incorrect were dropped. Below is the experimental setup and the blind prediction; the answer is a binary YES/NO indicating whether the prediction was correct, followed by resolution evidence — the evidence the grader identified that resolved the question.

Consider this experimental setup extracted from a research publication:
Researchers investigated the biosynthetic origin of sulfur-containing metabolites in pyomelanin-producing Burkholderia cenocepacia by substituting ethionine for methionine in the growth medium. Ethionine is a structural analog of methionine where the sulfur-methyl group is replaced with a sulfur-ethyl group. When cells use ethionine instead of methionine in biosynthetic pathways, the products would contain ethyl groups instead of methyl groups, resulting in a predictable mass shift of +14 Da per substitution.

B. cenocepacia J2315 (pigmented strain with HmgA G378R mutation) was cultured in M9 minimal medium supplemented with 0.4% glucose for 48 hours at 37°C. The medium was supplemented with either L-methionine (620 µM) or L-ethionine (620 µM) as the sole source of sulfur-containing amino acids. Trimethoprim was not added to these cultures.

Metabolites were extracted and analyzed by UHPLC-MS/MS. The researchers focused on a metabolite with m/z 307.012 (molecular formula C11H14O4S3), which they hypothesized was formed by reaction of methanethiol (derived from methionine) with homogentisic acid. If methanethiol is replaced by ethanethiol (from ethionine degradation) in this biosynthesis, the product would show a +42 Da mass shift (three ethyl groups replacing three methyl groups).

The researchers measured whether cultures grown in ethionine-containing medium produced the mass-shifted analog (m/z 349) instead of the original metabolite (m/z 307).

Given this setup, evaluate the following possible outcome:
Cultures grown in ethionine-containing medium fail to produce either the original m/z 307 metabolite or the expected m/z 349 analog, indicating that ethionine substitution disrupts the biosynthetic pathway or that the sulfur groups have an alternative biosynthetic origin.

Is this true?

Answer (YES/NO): NO